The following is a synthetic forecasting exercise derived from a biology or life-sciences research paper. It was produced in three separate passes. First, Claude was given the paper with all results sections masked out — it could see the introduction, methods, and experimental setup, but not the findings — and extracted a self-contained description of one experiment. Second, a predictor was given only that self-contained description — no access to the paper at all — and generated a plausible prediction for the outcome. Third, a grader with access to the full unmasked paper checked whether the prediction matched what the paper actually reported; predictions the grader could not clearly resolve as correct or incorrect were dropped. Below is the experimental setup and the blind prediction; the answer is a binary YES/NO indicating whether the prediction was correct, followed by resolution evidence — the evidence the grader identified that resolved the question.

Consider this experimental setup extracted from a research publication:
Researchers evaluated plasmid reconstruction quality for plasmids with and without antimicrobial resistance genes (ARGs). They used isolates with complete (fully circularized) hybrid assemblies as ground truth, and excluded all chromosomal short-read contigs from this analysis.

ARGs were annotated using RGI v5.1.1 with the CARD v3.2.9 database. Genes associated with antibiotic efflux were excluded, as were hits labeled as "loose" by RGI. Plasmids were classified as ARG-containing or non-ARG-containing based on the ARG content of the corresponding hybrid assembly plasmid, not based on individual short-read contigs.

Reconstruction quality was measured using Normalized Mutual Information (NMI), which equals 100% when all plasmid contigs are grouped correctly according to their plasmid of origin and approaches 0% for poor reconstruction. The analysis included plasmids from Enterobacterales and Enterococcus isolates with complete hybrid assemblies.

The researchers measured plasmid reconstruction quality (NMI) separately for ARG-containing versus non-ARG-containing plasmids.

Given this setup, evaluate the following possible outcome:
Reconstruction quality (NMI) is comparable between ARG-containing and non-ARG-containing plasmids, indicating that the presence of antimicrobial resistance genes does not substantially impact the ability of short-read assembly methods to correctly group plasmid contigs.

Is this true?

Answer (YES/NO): NO